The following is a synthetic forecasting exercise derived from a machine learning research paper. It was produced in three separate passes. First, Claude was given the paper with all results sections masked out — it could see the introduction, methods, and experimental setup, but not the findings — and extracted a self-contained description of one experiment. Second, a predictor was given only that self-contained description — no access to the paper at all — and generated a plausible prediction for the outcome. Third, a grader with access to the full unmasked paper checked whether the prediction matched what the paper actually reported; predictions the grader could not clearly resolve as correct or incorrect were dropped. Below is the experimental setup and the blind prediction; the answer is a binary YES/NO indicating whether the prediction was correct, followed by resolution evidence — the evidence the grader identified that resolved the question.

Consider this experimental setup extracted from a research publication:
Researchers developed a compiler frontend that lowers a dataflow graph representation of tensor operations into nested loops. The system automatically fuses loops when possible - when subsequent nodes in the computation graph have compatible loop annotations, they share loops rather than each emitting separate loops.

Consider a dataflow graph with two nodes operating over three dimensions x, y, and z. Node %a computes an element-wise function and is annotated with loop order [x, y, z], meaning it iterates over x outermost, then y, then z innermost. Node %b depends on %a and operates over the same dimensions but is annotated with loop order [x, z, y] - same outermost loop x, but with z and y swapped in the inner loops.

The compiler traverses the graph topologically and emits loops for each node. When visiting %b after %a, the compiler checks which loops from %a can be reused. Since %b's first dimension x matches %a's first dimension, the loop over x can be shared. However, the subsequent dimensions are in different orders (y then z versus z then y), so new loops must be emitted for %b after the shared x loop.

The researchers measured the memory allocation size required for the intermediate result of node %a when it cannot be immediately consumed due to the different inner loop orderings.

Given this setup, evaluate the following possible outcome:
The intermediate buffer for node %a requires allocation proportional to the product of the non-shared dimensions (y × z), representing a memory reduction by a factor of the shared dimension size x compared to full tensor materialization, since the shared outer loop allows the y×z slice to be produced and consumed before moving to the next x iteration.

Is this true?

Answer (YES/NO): YES